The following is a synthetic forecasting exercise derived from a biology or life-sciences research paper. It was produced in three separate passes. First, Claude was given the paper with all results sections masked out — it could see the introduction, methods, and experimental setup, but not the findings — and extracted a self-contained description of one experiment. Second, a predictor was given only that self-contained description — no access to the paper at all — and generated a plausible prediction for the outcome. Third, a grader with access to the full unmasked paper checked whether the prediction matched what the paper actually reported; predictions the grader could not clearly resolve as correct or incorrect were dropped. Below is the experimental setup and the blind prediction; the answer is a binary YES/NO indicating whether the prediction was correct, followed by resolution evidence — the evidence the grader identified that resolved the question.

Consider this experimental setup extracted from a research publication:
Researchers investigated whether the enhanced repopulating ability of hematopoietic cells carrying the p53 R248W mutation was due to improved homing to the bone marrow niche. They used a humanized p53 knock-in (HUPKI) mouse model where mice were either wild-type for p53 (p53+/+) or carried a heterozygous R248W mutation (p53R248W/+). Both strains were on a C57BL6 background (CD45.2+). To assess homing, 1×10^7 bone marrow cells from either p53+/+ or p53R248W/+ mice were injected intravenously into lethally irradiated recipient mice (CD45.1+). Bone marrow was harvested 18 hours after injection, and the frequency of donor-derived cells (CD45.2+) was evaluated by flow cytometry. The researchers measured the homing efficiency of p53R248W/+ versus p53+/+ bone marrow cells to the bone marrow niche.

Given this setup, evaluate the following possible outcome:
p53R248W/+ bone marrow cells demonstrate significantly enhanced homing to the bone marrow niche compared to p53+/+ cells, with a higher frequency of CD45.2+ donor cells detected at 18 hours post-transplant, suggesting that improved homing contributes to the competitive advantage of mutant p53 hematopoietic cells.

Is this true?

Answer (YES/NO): NO